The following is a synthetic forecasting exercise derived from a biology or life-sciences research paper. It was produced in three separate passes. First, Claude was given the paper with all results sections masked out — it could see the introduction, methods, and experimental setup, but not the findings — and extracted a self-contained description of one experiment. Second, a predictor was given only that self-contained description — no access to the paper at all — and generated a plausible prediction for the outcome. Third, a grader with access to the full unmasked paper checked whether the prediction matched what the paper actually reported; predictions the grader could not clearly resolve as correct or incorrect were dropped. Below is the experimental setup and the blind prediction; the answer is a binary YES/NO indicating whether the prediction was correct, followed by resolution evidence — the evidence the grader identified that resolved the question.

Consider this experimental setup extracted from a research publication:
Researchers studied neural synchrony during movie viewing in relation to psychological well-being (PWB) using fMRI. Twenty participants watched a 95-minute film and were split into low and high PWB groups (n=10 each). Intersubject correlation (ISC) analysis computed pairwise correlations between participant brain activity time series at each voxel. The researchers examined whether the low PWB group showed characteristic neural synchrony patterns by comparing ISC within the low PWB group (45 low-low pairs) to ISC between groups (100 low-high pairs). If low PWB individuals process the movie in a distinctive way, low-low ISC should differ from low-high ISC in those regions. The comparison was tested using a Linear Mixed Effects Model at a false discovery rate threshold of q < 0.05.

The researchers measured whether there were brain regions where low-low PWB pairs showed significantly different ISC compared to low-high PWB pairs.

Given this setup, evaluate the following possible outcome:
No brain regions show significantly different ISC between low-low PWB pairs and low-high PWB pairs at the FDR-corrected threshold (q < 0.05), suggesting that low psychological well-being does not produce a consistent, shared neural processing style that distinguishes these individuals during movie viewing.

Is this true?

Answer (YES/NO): NO